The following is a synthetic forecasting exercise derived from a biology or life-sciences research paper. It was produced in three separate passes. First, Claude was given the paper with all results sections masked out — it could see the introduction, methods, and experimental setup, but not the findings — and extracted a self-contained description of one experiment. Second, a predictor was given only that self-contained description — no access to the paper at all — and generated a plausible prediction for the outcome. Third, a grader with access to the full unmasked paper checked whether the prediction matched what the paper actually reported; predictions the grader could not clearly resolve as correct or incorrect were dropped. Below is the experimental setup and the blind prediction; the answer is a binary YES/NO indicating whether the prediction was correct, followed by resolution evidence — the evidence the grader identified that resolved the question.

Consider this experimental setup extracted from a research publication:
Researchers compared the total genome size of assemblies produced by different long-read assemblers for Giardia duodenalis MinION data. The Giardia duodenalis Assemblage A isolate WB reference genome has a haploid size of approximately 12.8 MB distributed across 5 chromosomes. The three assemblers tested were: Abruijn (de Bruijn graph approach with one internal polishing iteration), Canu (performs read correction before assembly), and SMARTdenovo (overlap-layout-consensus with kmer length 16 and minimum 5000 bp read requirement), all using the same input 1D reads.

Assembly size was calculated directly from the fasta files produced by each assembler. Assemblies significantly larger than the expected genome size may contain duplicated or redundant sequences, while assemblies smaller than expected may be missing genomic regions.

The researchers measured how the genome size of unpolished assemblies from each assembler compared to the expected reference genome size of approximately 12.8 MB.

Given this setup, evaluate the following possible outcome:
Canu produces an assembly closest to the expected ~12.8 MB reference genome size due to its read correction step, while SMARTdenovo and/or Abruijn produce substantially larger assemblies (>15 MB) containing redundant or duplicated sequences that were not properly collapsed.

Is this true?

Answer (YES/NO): NO